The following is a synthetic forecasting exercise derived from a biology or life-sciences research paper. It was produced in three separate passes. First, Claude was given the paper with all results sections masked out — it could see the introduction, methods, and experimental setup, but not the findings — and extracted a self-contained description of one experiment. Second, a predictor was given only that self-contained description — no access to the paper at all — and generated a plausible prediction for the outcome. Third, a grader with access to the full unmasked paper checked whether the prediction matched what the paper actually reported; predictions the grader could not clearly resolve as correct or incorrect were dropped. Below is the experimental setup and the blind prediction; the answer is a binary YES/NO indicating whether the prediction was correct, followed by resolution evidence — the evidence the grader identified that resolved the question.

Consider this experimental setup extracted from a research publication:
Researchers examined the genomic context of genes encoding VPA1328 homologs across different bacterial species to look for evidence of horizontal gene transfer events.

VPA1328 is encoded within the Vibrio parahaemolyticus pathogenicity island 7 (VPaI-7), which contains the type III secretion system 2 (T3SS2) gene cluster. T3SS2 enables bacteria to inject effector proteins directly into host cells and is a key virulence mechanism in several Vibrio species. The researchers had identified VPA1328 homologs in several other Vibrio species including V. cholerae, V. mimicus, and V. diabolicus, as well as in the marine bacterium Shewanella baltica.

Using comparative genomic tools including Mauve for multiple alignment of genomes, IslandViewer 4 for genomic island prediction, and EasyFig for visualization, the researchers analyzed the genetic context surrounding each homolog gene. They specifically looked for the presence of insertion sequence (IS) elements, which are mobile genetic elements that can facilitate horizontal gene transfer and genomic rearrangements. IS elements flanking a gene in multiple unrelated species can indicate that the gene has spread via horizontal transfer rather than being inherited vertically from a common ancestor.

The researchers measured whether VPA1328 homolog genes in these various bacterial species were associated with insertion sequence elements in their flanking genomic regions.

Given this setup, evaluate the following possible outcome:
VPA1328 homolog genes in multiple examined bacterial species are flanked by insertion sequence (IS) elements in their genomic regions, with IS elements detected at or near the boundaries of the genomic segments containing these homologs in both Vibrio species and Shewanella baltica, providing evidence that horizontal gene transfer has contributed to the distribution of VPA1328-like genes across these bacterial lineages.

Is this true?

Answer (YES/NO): NO